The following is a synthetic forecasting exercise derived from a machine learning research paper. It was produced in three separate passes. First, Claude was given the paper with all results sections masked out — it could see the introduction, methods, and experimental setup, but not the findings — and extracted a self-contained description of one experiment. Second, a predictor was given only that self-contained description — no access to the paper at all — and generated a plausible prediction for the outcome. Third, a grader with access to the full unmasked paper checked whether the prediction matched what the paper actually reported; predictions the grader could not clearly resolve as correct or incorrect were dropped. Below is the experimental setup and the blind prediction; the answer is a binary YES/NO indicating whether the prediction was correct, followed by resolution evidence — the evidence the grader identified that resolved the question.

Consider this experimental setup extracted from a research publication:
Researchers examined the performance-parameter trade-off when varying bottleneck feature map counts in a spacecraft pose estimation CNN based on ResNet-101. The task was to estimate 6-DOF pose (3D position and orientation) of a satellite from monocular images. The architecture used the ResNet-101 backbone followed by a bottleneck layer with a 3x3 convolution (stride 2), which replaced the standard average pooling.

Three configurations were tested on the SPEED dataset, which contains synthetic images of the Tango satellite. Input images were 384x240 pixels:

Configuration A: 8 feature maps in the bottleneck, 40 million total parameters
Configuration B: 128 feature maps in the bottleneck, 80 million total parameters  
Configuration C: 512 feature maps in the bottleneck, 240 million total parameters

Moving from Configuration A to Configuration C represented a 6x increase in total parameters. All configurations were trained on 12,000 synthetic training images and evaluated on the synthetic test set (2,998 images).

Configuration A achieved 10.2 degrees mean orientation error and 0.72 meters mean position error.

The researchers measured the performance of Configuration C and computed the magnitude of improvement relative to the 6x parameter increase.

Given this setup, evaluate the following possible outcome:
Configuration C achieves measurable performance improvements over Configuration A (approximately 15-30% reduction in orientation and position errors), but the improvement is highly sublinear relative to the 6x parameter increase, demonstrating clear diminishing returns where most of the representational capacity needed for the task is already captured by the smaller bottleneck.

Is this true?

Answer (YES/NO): NO